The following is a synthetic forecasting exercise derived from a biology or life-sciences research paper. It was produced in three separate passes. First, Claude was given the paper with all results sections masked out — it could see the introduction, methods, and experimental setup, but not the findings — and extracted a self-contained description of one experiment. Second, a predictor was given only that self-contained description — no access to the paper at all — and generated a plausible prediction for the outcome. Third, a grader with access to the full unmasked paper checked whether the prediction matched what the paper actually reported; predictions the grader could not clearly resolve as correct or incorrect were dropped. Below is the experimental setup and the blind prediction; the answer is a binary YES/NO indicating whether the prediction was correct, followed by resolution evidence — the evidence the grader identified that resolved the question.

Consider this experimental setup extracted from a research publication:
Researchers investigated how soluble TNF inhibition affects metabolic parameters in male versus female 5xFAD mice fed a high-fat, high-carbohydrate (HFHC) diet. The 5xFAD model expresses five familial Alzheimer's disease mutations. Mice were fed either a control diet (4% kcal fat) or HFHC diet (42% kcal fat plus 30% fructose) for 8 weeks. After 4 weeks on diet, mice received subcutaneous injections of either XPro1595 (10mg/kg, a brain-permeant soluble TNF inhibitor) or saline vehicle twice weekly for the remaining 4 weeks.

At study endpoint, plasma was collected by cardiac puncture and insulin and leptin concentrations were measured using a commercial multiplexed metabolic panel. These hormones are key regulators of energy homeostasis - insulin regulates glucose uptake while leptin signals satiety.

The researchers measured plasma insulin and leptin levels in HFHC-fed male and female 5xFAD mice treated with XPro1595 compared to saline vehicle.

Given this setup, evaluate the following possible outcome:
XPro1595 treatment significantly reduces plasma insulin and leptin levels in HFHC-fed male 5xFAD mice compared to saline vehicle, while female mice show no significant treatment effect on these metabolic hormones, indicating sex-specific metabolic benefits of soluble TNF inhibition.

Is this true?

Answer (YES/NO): NO